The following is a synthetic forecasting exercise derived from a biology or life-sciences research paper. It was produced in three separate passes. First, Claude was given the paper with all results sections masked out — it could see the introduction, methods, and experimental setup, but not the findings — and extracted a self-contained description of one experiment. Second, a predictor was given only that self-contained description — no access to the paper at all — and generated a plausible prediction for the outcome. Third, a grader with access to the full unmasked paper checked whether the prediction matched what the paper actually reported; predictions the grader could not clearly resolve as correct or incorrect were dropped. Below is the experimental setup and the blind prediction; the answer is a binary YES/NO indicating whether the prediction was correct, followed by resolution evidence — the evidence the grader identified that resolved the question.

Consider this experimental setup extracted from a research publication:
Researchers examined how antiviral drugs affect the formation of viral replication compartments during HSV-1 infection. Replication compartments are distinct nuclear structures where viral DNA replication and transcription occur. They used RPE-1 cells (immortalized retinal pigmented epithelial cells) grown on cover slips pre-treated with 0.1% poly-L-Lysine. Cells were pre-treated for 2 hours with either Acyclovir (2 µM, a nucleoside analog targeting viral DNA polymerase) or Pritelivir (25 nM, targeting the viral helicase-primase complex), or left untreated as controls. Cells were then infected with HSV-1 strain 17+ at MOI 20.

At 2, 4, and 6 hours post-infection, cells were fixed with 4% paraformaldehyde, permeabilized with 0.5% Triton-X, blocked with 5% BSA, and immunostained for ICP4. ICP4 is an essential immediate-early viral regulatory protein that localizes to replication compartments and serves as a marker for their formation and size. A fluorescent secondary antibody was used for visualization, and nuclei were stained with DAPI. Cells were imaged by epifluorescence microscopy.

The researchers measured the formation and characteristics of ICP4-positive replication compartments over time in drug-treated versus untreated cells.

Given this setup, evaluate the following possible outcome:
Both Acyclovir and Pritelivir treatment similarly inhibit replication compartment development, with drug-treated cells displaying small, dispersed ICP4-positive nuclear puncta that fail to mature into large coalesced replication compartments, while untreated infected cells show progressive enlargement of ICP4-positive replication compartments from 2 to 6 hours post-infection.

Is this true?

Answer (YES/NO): NO